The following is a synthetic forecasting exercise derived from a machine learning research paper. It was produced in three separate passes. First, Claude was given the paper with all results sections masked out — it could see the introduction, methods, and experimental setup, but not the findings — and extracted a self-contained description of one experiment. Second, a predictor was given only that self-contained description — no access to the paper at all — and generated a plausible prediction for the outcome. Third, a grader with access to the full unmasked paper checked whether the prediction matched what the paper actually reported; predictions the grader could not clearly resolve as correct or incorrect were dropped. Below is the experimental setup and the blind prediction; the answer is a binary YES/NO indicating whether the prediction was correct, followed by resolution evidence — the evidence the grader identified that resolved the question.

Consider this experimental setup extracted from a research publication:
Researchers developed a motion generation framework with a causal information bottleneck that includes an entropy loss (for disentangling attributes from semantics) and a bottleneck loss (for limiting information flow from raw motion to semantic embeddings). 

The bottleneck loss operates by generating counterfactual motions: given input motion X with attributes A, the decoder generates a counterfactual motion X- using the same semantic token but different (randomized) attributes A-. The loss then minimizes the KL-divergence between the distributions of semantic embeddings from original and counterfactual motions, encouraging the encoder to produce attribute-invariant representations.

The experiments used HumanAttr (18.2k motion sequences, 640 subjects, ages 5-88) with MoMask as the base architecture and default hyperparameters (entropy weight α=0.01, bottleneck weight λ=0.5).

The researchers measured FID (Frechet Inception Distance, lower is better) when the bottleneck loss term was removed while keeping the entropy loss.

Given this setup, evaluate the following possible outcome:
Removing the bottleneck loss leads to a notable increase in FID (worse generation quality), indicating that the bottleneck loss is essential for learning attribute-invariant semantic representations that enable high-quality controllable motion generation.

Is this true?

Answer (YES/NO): YES